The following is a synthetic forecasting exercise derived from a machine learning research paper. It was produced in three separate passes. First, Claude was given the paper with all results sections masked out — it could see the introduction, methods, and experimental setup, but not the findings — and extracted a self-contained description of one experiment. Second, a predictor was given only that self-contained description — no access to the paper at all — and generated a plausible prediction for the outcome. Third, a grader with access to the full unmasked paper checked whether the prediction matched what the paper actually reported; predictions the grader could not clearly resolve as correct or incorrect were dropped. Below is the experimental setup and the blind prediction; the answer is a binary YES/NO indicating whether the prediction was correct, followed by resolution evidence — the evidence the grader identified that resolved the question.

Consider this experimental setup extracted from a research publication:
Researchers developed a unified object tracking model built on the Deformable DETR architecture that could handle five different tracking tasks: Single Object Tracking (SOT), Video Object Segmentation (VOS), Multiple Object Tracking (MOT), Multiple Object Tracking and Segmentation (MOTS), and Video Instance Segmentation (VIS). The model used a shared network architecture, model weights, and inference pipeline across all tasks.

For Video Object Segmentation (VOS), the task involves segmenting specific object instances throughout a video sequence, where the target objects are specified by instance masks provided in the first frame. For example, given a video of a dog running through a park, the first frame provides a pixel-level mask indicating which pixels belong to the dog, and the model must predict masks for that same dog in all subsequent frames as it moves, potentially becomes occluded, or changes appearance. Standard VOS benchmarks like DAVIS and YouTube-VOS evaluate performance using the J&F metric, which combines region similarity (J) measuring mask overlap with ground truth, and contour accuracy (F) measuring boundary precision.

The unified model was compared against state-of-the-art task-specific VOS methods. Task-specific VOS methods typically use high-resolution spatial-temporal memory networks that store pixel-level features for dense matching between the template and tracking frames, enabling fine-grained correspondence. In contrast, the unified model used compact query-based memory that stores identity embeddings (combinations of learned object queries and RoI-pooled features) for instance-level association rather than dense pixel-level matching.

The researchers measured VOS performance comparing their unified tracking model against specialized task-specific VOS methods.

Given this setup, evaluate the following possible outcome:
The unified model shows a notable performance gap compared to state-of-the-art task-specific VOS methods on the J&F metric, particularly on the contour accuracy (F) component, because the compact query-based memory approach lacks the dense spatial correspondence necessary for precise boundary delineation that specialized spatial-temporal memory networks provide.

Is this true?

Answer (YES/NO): NO